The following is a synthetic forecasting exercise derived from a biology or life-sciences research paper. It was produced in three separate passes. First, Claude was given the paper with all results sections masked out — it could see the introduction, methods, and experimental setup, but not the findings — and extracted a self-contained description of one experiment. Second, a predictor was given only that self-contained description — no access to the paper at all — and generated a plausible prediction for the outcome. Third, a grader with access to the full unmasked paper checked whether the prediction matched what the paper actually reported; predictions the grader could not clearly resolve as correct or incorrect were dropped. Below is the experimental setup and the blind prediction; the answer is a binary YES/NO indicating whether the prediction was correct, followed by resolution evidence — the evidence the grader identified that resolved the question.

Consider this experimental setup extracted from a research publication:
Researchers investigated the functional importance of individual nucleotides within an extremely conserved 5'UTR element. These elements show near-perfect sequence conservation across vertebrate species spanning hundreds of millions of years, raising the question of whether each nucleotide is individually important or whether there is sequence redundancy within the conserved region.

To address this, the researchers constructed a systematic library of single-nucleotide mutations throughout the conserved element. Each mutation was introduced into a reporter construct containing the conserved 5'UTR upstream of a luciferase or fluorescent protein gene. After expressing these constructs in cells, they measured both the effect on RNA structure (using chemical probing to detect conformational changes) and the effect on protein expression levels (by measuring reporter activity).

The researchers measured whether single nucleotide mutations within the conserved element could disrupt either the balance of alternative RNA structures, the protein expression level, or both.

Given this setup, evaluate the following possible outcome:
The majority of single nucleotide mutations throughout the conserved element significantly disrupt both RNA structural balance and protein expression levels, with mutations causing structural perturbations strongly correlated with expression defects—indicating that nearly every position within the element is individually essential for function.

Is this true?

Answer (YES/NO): NO